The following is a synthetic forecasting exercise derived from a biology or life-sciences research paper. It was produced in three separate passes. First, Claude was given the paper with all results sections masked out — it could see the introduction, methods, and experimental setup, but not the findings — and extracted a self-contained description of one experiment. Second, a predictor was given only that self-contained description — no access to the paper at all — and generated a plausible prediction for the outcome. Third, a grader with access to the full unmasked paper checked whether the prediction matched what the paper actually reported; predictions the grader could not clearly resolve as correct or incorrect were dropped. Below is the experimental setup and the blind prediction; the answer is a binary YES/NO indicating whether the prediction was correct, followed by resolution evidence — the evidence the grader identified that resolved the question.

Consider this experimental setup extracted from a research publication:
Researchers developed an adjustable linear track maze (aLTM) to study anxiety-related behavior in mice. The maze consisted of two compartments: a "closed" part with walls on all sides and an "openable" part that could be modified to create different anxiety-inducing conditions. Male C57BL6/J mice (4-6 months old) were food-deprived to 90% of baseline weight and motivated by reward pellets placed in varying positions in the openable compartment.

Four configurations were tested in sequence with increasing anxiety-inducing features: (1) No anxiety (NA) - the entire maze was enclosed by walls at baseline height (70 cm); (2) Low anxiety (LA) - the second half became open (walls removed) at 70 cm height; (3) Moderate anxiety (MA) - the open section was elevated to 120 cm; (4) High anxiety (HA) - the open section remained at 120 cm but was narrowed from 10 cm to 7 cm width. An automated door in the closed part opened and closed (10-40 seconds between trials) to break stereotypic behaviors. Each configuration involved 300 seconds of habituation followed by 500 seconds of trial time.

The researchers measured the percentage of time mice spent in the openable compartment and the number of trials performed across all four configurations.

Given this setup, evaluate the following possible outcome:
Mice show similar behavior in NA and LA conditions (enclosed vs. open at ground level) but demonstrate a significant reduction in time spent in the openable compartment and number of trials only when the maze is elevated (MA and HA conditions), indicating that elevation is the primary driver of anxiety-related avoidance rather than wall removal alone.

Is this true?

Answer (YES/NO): NO